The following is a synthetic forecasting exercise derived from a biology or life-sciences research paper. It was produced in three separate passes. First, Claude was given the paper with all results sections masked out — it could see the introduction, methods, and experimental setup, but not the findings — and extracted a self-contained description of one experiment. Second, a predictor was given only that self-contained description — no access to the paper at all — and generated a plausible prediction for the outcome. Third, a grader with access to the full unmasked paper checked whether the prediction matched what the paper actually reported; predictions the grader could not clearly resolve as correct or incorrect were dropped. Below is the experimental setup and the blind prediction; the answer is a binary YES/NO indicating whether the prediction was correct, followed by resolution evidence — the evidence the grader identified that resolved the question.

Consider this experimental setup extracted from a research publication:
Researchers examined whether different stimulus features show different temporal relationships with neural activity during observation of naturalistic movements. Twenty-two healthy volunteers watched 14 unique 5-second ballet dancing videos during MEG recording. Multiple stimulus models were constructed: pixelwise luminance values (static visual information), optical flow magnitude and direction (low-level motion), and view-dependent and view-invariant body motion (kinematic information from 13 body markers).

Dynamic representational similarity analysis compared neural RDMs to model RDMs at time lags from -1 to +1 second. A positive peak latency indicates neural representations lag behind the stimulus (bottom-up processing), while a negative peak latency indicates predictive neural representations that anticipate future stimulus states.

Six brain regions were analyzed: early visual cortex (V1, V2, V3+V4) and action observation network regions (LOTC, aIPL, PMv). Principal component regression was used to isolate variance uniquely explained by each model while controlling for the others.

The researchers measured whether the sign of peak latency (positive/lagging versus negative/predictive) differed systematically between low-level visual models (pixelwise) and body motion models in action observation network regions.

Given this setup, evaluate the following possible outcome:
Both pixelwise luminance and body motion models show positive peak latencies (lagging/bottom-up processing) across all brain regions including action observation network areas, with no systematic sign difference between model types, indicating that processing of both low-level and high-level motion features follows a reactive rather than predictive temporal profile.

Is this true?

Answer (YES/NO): NO